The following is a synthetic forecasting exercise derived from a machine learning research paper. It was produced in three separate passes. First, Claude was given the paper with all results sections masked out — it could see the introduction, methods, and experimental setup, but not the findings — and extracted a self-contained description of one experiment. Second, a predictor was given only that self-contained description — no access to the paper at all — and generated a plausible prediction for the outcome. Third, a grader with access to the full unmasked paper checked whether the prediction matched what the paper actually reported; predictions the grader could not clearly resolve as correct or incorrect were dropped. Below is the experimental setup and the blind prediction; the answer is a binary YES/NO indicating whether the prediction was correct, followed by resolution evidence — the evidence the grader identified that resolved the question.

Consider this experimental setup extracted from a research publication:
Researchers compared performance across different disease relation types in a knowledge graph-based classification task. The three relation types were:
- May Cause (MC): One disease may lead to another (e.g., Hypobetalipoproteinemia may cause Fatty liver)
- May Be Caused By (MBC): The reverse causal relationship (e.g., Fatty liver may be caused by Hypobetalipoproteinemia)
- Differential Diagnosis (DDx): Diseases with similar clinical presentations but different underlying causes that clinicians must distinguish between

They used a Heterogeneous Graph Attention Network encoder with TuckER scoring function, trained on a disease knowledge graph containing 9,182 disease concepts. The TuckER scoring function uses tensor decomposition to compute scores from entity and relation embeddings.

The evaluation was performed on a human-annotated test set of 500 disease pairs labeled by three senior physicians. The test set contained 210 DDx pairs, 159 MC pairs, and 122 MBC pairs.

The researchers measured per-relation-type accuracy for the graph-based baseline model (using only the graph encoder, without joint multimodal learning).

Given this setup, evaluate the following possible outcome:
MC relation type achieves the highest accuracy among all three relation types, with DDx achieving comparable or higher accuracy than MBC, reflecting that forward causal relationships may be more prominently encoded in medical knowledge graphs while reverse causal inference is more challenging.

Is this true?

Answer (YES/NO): NO